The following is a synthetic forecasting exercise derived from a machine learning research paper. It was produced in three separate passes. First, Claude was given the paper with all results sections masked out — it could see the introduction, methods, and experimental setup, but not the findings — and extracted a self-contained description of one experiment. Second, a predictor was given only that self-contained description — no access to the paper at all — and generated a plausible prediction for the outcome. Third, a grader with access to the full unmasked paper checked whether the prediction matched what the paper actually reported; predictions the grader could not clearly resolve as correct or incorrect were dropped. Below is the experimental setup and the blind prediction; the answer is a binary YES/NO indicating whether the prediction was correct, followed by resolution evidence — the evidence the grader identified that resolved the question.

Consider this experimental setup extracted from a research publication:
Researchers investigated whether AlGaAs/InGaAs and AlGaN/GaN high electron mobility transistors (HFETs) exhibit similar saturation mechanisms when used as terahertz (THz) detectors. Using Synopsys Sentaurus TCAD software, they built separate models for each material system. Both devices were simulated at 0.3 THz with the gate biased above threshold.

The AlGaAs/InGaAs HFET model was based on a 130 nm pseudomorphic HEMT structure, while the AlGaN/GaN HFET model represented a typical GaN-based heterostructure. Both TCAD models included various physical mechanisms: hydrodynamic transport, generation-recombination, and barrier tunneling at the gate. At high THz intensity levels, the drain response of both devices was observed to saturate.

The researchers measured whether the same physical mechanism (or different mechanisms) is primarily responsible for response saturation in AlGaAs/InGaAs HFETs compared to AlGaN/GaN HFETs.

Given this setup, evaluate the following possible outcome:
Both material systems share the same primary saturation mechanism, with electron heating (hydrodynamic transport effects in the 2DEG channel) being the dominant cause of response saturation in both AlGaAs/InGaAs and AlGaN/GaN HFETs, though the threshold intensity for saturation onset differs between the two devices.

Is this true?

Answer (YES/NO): NO